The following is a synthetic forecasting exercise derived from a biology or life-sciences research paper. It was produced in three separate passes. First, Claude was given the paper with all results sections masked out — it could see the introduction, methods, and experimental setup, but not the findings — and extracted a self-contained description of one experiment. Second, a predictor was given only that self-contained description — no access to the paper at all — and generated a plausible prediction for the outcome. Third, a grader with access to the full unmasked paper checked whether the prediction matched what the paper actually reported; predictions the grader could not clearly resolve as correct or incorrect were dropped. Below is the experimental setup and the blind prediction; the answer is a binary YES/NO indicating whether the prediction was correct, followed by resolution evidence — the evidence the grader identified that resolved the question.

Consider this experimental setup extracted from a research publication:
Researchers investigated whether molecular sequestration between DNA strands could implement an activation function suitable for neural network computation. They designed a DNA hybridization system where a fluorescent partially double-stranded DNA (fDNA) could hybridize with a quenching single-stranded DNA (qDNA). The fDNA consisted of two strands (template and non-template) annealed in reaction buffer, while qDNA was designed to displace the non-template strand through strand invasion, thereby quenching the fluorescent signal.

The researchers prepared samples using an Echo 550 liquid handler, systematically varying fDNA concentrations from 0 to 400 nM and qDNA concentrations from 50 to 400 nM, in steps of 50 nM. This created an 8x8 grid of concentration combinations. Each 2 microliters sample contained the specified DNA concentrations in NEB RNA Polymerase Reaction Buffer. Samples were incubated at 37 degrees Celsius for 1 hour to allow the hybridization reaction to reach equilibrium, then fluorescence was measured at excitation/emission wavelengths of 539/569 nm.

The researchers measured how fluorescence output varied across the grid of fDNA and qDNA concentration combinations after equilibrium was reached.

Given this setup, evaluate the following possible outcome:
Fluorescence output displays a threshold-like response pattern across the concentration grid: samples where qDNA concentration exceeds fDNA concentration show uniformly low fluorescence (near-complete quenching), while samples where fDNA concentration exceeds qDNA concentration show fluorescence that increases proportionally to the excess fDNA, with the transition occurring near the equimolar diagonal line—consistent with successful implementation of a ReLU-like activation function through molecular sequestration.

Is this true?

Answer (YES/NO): YES